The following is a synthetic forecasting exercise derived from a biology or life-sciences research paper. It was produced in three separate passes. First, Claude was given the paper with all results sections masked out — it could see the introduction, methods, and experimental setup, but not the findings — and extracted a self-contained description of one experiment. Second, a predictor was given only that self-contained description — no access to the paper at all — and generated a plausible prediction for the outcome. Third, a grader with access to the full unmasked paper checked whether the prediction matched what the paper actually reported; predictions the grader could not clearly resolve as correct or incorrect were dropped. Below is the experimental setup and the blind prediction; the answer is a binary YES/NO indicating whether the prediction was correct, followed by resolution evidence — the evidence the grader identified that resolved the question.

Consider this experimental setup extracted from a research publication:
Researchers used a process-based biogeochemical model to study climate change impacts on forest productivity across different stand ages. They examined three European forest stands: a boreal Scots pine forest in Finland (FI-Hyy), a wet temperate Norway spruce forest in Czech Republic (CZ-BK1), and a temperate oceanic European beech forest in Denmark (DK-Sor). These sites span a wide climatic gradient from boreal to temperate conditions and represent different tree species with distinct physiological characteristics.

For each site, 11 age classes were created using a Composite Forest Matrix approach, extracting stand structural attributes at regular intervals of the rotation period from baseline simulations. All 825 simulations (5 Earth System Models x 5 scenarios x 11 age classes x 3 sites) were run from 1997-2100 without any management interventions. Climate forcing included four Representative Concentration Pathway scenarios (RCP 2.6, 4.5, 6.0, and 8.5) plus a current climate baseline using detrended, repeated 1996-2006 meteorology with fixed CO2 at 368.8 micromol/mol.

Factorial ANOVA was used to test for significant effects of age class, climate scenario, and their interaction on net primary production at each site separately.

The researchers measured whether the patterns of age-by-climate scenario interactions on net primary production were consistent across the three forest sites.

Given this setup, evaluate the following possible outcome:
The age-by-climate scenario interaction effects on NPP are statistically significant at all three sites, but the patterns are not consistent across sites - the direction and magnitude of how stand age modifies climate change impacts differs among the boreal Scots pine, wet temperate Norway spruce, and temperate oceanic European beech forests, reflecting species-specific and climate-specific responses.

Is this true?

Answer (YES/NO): NO